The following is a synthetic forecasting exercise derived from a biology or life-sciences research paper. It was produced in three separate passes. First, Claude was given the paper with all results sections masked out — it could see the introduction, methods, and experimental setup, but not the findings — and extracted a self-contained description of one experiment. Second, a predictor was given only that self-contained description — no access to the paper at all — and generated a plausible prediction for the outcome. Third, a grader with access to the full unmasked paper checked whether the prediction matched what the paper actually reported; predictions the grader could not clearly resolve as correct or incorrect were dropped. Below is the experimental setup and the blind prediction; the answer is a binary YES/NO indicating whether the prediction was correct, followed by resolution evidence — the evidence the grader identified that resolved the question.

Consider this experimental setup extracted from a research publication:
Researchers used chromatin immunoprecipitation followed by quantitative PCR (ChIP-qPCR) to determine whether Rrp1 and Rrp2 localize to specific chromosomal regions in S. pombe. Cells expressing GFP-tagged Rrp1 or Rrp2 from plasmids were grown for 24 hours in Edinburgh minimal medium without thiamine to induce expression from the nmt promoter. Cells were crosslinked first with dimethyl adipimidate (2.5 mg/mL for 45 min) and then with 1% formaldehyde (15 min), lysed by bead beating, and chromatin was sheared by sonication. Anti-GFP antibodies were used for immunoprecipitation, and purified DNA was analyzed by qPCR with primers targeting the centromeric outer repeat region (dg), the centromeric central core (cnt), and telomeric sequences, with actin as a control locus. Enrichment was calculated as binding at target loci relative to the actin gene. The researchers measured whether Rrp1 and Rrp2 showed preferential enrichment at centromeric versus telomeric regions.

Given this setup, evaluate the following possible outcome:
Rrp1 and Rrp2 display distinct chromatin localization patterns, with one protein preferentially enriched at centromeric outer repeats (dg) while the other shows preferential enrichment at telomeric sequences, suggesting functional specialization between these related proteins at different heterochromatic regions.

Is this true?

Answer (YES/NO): NO